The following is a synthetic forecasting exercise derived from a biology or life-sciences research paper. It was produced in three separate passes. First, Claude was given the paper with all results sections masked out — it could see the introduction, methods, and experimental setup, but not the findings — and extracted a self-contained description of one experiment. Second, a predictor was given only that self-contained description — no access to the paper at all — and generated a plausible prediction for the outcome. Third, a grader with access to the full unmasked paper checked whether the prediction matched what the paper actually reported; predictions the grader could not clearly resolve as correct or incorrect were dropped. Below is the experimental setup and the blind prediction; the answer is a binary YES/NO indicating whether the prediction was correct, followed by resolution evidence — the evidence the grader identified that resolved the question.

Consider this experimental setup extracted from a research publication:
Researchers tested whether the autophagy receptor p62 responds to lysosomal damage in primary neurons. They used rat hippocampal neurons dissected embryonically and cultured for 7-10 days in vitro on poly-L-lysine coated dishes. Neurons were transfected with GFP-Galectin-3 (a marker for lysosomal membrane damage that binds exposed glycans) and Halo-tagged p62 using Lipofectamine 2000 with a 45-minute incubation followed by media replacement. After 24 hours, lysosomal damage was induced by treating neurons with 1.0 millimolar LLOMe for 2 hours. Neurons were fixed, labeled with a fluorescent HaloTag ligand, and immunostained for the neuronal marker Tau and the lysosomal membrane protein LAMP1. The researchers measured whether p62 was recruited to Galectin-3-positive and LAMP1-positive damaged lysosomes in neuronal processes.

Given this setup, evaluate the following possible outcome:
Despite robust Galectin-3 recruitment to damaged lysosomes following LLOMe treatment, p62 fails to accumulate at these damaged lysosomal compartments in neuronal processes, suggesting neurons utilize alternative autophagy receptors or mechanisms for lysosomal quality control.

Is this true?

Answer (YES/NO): NO